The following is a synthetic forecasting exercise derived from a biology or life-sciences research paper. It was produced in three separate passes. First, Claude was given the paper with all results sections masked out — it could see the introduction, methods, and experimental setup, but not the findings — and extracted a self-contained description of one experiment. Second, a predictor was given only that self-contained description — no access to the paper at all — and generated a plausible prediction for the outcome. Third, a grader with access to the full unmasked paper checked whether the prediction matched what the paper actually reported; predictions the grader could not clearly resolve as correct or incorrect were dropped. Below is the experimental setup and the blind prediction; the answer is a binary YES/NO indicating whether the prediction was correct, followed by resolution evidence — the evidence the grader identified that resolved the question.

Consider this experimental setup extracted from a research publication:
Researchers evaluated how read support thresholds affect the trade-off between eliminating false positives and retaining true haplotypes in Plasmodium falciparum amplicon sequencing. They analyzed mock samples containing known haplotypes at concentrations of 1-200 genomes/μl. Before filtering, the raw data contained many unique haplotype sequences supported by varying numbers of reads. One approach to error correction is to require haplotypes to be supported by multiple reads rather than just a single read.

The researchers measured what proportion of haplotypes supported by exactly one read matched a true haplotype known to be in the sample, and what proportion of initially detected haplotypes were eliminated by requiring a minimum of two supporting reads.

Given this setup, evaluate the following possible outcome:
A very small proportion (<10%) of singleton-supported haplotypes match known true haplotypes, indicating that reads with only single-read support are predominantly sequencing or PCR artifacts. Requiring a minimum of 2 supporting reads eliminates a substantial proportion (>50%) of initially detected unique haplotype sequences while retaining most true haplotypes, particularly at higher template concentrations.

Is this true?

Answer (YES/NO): YES